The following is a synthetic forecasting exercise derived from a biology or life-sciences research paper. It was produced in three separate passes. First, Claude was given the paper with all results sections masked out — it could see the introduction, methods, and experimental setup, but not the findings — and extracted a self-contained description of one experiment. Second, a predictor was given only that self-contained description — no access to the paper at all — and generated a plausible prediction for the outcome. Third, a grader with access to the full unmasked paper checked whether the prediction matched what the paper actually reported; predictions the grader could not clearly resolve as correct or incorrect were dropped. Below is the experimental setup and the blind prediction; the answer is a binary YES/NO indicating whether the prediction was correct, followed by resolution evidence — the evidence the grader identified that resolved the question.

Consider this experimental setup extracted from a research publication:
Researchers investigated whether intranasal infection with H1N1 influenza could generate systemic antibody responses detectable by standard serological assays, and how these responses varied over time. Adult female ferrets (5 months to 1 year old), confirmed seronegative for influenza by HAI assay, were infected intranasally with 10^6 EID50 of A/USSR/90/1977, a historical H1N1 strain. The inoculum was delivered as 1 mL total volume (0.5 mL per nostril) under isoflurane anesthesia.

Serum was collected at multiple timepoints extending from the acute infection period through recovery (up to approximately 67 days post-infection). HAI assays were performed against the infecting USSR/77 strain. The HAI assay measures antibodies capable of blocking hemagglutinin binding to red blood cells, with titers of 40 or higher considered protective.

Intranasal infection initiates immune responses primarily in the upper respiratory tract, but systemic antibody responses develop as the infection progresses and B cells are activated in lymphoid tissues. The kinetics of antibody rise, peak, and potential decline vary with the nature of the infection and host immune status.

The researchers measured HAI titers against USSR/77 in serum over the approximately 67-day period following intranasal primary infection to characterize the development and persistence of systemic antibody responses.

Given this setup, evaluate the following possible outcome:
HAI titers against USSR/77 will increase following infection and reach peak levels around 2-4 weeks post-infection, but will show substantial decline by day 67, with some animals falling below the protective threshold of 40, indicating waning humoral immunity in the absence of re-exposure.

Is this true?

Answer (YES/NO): NO